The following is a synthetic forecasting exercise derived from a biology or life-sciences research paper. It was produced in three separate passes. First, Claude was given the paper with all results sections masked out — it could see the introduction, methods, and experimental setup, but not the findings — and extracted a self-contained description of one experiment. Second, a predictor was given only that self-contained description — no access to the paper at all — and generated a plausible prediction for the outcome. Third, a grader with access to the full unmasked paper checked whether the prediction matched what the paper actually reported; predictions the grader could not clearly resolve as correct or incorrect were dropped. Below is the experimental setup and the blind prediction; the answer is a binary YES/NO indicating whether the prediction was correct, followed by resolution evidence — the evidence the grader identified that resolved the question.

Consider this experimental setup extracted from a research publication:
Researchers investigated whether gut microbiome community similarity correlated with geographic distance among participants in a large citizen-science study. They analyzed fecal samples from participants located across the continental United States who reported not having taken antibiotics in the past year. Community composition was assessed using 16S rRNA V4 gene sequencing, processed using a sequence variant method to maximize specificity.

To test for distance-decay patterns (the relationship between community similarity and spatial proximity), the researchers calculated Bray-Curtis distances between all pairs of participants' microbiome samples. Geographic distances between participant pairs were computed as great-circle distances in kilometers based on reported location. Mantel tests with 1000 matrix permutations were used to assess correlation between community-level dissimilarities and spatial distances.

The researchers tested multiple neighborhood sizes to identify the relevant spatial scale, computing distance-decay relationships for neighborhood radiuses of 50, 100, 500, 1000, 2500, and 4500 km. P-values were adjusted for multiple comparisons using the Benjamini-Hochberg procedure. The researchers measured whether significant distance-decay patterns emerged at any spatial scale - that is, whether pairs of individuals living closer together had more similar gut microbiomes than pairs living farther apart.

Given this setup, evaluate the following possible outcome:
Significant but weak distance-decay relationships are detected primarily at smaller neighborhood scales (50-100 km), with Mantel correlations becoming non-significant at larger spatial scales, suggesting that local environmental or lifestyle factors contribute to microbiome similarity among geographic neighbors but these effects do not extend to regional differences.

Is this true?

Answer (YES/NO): NO